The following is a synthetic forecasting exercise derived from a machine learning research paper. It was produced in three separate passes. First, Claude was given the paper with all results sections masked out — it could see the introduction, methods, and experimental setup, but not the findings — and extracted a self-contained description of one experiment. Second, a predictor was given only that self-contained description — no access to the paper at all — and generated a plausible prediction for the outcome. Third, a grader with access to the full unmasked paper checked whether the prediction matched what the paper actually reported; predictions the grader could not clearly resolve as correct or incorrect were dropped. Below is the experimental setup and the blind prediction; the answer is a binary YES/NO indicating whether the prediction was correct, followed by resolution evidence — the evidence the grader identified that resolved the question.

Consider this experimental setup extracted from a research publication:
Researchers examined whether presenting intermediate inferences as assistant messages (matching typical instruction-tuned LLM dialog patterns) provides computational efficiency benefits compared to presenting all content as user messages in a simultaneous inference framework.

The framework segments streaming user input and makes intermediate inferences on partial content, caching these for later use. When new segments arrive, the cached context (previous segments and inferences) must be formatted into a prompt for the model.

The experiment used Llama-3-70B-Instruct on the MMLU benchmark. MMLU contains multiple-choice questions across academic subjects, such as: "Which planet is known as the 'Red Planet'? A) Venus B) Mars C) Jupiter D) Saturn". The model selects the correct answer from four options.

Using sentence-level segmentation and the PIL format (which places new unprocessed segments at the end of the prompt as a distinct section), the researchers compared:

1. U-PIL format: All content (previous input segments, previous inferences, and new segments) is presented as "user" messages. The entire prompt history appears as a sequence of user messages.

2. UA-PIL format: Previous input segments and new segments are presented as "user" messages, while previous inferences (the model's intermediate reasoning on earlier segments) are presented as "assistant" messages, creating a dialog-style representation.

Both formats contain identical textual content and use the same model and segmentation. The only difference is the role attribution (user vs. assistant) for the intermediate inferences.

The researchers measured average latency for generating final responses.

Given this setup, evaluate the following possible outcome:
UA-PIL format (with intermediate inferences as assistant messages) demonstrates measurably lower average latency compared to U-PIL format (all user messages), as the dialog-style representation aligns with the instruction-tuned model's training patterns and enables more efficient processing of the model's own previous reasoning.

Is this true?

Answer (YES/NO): YES